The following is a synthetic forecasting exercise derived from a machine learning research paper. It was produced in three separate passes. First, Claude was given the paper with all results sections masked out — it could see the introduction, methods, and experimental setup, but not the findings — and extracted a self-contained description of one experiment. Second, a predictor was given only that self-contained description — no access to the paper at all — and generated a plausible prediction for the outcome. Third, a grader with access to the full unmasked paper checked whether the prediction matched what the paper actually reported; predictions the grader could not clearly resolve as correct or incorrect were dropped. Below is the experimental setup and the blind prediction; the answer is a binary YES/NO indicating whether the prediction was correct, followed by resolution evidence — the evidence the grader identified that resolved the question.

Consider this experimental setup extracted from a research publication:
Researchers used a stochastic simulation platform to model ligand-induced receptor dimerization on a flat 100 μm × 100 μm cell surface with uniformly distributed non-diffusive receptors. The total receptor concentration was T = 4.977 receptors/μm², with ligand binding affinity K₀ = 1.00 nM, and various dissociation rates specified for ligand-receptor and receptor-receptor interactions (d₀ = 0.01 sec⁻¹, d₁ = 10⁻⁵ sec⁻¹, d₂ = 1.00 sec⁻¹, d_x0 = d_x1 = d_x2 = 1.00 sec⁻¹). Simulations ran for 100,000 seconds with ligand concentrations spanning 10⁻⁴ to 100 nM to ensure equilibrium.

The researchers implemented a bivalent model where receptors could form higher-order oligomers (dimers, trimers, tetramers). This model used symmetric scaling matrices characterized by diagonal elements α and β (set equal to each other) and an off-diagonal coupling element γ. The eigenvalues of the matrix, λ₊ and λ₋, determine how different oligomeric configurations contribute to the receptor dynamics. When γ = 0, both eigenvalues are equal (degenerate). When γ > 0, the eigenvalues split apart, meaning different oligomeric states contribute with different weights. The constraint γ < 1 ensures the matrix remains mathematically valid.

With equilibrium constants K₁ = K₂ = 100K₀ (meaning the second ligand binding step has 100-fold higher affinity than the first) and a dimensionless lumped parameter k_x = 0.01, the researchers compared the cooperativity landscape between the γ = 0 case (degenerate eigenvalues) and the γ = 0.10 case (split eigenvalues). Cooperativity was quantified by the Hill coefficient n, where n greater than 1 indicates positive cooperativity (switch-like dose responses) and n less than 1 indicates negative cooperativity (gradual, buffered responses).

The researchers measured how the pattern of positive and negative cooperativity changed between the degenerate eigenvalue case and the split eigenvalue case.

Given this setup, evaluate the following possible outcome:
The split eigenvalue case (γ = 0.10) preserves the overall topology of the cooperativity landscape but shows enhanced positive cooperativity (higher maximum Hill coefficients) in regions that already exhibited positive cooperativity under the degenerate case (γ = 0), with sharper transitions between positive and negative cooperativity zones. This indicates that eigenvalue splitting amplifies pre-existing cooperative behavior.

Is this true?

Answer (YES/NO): NO